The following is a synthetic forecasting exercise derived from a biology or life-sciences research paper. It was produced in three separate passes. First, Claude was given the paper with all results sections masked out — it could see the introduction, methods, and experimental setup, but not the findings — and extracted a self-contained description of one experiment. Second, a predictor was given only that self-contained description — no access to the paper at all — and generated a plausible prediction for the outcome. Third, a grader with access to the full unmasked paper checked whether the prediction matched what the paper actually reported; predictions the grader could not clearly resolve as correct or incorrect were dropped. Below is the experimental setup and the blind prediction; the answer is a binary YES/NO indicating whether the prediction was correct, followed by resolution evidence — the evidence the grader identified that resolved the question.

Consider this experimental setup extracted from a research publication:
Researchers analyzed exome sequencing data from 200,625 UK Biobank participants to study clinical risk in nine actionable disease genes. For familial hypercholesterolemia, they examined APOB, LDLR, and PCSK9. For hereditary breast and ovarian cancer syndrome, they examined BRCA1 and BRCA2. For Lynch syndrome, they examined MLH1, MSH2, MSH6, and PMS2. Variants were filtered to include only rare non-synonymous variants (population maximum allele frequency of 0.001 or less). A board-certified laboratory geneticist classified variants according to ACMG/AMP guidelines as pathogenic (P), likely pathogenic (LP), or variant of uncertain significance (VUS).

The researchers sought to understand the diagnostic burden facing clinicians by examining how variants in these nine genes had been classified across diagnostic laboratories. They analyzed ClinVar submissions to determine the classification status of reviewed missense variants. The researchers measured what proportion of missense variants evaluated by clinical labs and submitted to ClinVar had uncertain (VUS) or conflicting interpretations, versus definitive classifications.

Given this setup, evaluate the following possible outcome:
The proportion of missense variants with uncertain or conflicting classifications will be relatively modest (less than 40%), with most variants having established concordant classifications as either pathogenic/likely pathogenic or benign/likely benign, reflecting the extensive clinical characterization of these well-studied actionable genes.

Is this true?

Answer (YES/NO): NO